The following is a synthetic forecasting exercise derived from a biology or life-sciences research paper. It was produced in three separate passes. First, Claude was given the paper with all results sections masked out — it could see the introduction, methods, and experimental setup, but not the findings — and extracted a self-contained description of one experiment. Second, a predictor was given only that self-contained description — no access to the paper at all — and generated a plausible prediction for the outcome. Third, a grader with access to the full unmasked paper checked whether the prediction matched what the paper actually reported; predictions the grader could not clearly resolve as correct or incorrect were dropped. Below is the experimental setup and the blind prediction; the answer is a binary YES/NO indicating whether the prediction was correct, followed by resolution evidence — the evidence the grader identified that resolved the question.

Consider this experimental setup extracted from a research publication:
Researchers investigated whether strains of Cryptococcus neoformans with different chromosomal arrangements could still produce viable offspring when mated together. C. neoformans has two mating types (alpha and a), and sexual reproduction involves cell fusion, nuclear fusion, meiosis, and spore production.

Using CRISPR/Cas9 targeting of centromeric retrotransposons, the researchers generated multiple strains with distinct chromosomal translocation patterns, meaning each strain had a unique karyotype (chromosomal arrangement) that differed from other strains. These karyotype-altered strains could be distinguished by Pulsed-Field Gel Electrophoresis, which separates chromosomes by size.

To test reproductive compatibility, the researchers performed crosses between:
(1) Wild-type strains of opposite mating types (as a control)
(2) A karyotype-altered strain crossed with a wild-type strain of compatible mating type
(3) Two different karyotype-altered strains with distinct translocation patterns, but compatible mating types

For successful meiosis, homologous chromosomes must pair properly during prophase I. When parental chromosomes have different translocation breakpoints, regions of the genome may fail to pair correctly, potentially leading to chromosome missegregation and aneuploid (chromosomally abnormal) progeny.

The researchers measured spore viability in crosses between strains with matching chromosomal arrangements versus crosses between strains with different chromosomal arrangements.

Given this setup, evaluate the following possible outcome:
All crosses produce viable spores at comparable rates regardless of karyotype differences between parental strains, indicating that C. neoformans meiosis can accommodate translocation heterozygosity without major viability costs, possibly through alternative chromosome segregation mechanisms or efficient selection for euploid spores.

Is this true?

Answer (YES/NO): NO